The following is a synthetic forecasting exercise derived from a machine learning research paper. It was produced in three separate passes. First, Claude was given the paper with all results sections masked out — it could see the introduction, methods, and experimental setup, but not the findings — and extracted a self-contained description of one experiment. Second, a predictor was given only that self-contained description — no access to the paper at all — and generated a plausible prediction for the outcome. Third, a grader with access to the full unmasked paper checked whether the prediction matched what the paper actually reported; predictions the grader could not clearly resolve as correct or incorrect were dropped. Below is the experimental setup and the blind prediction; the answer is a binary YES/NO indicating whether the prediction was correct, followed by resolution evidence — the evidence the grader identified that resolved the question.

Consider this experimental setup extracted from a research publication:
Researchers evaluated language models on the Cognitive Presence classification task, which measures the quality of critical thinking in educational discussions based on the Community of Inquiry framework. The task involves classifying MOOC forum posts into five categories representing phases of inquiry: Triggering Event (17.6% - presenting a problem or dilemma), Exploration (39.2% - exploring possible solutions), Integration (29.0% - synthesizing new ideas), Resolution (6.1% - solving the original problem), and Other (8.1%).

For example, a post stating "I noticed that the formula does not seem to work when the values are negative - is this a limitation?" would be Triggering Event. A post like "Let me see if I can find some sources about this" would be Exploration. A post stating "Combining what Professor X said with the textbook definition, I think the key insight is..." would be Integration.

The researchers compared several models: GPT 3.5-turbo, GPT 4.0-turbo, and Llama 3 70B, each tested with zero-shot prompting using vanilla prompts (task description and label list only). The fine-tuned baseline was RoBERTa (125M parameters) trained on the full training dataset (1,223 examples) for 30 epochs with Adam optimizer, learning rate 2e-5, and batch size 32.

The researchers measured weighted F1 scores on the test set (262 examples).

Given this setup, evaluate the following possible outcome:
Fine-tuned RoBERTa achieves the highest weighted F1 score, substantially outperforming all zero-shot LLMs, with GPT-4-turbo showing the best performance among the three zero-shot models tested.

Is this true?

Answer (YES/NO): NO